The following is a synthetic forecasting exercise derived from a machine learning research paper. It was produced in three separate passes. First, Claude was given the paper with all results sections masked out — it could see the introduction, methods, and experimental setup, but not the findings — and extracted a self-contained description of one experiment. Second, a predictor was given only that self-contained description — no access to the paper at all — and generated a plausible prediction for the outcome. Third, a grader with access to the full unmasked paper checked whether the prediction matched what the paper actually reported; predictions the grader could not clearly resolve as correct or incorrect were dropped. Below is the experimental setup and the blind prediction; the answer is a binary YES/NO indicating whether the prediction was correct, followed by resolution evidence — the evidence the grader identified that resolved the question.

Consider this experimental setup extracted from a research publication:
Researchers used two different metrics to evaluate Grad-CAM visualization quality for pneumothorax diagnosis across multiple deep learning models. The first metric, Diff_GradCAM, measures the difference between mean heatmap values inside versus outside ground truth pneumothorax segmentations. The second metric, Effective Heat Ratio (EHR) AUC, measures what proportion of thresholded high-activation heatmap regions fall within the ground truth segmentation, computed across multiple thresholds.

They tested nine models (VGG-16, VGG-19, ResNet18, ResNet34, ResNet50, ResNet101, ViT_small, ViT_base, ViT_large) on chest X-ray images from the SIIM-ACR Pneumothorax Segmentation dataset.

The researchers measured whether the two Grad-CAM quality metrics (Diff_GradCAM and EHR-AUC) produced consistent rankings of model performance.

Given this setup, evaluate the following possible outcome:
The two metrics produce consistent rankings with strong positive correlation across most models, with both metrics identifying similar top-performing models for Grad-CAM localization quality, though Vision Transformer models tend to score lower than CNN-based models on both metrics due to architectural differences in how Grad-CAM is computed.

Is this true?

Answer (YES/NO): YES